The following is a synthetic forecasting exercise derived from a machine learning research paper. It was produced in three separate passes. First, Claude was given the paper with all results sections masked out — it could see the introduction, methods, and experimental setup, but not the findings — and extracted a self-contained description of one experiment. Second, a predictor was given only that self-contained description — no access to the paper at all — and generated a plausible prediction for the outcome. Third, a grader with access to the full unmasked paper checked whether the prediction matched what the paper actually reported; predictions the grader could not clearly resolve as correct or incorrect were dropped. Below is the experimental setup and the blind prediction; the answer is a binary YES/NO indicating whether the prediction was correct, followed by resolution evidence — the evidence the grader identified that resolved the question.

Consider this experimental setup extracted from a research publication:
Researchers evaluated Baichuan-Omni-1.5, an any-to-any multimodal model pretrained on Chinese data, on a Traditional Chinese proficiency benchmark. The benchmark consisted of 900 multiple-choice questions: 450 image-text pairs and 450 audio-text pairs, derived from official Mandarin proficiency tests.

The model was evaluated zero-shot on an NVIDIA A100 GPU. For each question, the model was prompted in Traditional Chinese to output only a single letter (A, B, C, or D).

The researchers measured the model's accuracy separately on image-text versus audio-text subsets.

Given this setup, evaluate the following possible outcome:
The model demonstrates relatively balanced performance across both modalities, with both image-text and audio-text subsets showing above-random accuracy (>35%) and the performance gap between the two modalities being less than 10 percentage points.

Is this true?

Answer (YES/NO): NO